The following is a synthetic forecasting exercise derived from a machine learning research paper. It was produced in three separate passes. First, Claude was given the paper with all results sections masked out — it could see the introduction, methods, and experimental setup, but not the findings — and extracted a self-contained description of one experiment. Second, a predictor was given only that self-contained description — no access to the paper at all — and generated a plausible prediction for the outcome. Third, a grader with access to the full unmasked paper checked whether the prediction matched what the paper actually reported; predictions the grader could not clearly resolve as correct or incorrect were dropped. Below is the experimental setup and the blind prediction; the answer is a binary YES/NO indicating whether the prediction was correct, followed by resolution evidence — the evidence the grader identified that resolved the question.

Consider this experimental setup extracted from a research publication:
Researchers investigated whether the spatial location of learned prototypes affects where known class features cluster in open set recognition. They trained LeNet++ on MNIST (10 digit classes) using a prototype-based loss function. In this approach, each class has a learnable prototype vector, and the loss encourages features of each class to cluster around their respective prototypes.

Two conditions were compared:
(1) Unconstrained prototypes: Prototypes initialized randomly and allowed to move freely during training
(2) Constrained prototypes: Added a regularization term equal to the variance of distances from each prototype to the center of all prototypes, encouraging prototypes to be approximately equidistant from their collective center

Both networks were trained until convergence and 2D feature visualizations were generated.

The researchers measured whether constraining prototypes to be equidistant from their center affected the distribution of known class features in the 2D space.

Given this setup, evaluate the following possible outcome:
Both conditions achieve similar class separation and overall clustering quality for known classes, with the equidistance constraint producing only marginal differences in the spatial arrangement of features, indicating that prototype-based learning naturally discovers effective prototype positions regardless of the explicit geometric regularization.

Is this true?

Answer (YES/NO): NO